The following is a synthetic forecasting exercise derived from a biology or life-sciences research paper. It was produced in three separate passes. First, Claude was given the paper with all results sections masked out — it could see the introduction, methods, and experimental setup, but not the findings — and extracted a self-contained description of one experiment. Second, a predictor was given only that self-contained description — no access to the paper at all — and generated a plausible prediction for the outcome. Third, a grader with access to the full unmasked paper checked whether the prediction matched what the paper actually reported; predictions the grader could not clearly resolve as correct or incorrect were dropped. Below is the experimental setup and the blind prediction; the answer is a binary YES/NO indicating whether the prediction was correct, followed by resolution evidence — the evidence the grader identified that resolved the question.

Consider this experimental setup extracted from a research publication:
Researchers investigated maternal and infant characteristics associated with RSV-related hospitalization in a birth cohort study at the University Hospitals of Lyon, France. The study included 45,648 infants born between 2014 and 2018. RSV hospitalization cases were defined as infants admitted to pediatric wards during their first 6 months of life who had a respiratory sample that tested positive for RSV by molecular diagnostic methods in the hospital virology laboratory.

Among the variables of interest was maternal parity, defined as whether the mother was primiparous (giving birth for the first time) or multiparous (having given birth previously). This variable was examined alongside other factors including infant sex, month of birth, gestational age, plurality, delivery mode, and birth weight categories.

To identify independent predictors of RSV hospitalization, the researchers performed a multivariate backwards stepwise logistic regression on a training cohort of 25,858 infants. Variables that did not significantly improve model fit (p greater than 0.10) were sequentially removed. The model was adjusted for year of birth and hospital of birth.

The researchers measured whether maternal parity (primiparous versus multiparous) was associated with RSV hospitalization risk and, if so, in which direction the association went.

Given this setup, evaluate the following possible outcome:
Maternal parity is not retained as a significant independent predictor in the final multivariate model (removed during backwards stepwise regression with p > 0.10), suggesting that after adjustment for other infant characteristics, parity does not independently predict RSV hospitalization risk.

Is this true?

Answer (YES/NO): NO